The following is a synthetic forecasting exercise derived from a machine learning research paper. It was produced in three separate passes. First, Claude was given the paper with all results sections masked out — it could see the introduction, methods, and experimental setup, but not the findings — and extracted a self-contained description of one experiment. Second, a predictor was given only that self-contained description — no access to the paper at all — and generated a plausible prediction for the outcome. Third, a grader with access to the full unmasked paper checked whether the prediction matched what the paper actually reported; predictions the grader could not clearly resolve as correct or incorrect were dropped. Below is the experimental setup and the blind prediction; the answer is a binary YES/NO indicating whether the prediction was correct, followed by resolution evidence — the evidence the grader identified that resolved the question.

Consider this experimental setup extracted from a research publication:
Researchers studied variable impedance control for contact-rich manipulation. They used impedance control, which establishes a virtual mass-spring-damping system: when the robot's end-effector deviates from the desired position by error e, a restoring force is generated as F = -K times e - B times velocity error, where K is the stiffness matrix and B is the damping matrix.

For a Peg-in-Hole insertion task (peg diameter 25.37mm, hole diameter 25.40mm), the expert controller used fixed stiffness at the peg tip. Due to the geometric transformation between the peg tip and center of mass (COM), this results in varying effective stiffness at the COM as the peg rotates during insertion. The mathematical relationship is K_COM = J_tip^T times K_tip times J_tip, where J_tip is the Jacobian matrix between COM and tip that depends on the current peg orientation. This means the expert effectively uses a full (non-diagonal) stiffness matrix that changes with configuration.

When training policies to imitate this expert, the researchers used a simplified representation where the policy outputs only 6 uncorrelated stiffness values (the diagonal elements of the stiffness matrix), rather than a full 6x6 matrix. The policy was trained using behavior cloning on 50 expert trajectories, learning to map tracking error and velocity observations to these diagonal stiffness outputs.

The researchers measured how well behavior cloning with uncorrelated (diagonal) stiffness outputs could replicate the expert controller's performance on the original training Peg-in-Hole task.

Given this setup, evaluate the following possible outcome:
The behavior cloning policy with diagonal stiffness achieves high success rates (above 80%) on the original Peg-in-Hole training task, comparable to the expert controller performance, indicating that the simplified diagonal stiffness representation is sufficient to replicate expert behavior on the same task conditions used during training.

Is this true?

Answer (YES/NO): YES